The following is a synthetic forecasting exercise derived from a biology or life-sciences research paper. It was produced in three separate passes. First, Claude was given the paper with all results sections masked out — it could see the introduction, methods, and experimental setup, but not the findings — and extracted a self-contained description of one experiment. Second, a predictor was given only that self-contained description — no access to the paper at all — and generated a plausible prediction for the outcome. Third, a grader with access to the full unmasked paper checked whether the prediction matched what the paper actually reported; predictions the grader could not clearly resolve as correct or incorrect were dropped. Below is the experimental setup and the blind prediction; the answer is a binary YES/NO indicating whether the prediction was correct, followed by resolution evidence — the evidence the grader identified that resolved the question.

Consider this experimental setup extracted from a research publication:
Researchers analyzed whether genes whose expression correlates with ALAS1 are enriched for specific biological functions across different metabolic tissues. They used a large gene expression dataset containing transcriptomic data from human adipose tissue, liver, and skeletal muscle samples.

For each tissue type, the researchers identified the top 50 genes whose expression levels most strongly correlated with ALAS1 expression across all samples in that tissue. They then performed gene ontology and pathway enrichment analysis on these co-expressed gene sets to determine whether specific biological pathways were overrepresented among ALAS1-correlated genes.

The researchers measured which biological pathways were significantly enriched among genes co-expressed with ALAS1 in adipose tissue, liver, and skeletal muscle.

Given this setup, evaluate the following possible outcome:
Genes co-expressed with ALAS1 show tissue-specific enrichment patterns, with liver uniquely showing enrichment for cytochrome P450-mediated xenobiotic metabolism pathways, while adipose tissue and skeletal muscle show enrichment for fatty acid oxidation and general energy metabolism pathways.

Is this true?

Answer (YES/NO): NO